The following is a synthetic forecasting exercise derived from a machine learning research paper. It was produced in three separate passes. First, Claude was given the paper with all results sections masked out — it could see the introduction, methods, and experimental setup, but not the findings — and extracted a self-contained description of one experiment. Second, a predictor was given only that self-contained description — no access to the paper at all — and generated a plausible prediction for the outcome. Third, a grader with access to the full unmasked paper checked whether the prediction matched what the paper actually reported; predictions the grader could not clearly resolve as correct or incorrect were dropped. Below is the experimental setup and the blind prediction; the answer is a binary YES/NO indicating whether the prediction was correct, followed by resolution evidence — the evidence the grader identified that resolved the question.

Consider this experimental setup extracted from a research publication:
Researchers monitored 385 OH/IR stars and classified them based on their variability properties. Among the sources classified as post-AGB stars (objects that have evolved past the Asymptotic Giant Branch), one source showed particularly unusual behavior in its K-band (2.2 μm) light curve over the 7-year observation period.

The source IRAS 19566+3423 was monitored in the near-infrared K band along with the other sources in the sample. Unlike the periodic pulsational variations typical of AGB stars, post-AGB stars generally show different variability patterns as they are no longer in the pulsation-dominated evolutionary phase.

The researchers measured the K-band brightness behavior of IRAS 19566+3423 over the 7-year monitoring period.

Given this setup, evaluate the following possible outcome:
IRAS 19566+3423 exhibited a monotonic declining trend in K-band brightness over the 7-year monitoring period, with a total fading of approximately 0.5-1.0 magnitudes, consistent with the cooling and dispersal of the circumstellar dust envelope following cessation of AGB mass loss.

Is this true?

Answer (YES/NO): NO